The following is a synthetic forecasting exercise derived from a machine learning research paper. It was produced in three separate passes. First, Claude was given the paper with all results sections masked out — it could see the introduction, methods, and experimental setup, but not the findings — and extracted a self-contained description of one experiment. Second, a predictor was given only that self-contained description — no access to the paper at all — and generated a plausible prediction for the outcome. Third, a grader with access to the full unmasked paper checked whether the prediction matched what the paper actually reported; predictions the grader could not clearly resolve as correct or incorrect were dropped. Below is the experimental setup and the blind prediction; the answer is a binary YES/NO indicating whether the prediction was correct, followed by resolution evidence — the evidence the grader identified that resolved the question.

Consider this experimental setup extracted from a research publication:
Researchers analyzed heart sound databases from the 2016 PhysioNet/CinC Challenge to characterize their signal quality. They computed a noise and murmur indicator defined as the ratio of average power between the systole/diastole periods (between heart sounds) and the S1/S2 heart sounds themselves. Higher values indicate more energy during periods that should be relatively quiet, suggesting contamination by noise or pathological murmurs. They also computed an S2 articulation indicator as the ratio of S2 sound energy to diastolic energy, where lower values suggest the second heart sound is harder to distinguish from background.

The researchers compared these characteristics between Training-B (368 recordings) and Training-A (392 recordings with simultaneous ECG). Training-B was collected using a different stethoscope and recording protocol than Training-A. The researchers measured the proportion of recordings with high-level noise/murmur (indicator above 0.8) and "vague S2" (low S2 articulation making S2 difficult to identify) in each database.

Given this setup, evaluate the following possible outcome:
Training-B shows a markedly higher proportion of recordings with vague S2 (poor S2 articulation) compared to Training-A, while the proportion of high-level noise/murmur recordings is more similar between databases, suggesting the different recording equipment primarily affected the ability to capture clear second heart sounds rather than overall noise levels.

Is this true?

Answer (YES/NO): NO